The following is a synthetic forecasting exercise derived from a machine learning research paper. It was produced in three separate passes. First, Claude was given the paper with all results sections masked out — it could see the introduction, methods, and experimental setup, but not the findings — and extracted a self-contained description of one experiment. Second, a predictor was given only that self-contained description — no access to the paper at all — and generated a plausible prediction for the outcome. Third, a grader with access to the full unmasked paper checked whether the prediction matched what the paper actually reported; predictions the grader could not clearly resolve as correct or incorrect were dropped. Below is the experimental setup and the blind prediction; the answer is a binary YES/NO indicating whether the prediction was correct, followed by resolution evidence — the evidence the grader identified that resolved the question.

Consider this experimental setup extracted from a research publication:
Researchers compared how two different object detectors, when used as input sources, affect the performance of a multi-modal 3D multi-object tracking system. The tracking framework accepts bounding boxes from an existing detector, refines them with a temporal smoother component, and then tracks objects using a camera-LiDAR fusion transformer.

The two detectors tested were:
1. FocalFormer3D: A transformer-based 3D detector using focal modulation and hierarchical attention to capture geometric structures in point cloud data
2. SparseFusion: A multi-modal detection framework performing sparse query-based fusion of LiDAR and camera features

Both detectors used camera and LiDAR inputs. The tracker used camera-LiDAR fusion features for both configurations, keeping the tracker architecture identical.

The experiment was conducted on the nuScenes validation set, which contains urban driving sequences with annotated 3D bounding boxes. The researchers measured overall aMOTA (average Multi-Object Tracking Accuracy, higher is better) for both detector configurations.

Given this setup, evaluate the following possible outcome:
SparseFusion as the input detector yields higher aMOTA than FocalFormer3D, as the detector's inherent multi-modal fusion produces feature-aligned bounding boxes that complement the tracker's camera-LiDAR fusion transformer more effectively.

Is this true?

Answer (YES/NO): NO